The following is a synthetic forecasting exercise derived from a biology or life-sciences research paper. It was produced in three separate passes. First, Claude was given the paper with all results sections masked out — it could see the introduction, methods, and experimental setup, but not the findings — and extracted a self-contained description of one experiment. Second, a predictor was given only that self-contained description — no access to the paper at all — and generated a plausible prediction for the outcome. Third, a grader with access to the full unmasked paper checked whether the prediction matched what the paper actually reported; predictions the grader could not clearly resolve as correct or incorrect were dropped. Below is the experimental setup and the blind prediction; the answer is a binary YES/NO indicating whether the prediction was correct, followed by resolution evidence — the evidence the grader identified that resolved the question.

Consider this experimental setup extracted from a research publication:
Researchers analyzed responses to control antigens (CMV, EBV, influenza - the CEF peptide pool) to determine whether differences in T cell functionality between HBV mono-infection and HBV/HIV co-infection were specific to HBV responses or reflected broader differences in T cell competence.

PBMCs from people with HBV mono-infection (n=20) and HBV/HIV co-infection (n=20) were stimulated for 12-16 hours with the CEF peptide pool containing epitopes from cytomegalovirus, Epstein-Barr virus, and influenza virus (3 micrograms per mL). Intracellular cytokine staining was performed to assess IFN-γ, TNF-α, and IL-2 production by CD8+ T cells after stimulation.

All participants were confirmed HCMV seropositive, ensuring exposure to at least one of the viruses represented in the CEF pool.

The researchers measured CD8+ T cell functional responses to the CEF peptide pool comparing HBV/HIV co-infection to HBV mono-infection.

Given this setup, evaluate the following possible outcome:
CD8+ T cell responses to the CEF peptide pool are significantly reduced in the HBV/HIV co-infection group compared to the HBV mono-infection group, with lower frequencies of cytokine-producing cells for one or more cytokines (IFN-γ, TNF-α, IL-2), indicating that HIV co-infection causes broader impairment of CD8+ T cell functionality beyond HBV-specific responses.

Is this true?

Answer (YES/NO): NO